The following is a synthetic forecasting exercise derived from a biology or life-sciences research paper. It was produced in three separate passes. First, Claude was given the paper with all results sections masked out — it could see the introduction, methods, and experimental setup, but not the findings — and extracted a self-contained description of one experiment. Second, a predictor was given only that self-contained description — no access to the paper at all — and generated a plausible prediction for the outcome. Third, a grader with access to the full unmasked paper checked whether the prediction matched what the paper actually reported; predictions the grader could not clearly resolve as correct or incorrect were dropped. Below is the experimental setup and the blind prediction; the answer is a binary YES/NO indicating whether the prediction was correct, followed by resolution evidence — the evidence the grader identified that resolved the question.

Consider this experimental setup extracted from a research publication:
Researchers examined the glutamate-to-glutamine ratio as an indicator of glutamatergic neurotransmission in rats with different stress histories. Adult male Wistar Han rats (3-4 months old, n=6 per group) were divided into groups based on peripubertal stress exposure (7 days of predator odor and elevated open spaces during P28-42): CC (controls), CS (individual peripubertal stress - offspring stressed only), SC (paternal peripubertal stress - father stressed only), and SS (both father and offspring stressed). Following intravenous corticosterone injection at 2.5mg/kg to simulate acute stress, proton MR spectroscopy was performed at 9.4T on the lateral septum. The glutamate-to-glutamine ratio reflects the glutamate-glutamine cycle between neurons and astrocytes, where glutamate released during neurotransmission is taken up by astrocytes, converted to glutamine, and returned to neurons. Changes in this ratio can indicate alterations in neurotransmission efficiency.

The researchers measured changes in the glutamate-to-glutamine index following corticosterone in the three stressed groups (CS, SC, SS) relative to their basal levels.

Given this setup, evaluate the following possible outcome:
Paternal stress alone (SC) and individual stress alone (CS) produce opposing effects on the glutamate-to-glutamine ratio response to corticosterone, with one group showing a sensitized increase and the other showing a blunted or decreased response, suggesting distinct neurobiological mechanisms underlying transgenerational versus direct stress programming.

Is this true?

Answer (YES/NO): NO